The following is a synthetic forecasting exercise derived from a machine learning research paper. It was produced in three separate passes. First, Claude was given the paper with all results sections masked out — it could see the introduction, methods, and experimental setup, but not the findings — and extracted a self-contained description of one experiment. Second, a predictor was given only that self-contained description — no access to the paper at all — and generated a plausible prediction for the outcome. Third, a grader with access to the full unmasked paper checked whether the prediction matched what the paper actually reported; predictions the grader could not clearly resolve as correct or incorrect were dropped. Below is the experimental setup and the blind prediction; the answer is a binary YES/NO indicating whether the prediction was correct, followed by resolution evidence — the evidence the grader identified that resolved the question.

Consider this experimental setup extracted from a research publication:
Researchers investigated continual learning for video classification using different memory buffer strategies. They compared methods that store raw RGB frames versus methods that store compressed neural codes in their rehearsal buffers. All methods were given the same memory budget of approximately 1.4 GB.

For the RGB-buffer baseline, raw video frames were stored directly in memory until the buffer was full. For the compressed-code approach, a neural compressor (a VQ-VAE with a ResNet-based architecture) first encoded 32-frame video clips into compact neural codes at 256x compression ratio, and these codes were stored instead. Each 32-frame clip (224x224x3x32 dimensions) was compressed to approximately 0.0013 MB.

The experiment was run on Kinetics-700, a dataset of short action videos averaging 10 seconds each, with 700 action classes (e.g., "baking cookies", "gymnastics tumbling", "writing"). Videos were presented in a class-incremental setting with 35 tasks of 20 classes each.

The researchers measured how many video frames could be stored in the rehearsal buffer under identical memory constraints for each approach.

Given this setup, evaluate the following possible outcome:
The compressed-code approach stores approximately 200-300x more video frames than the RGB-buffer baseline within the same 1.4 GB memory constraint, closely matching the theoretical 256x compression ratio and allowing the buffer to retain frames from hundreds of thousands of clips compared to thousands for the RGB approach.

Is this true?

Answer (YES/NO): NO